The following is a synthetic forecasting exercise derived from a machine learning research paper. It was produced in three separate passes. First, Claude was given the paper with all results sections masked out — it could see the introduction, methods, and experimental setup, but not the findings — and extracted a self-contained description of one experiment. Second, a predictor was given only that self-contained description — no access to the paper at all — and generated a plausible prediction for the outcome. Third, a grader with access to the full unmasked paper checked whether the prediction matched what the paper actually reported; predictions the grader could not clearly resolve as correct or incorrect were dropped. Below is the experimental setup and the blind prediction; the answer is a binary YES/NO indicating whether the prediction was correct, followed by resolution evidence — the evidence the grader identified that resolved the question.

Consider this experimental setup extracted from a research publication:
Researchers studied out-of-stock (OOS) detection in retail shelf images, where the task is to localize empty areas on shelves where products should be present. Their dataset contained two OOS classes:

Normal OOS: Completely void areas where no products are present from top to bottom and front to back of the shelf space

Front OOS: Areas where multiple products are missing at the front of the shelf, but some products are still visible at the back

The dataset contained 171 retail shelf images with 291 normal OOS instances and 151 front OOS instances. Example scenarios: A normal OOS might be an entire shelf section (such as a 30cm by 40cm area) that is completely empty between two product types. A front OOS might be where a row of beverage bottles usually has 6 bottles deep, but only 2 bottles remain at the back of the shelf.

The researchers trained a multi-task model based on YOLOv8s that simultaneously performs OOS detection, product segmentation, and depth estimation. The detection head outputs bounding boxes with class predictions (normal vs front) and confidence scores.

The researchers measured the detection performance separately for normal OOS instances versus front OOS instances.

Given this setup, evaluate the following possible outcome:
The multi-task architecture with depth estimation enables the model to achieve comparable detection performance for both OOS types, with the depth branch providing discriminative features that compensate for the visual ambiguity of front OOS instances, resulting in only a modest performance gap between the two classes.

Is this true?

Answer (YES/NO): YES